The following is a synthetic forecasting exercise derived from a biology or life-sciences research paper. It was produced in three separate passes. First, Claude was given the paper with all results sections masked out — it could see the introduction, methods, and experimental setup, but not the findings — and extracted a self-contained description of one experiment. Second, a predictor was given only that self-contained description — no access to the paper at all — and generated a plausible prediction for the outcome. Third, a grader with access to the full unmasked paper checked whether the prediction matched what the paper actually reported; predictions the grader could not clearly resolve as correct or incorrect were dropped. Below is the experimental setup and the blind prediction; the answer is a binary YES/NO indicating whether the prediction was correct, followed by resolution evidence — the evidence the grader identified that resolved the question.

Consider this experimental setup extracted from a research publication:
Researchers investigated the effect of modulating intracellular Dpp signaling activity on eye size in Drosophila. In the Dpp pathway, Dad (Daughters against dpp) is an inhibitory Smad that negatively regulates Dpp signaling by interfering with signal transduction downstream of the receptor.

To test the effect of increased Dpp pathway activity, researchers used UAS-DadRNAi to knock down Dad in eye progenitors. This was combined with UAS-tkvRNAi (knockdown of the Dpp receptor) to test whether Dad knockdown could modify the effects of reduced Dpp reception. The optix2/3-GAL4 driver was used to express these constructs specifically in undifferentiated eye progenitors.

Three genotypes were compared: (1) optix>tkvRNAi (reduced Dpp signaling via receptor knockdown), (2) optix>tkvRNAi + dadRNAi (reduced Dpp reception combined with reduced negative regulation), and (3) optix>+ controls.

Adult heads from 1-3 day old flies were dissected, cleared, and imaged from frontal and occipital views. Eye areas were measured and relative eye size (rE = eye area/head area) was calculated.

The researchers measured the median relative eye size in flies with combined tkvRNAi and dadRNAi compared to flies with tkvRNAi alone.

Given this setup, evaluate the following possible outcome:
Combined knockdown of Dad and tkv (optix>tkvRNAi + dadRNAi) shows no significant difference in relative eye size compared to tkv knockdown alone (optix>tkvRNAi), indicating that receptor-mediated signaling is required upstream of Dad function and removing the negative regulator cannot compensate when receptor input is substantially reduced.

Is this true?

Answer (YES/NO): NO